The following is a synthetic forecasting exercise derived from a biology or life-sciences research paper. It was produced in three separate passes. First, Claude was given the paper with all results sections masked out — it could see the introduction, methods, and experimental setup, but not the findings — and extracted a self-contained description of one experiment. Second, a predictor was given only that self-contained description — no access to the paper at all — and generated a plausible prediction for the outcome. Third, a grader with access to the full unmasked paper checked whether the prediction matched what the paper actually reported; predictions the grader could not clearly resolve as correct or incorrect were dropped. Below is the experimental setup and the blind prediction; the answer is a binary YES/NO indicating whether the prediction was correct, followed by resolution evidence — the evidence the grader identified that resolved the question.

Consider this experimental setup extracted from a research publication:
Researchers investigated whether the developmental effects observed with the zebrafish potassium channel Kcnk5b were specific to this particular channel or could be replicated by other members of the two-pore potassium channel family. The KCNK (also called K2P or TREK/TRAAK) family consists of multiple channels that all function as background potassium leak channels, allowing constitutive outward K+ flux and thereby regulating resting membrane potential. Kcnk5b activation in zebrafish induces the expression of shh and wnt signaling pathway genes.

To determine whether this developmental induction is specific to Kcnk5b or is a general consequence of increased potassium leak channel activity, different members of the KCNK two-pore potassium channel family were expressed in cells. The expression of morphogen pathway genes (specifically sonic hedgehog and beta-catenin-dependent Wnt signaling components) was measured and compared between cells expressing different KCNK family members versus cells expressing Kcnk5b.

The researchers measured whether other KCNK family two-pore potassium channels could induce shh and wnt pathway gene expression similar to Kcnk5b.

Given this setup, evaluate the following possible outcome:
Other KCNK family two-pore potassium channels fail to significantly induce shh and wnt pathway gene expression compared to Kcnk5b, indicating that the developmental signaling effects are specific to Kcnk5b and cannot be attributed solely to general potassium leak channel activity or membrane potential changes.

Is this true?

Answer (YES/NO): NO